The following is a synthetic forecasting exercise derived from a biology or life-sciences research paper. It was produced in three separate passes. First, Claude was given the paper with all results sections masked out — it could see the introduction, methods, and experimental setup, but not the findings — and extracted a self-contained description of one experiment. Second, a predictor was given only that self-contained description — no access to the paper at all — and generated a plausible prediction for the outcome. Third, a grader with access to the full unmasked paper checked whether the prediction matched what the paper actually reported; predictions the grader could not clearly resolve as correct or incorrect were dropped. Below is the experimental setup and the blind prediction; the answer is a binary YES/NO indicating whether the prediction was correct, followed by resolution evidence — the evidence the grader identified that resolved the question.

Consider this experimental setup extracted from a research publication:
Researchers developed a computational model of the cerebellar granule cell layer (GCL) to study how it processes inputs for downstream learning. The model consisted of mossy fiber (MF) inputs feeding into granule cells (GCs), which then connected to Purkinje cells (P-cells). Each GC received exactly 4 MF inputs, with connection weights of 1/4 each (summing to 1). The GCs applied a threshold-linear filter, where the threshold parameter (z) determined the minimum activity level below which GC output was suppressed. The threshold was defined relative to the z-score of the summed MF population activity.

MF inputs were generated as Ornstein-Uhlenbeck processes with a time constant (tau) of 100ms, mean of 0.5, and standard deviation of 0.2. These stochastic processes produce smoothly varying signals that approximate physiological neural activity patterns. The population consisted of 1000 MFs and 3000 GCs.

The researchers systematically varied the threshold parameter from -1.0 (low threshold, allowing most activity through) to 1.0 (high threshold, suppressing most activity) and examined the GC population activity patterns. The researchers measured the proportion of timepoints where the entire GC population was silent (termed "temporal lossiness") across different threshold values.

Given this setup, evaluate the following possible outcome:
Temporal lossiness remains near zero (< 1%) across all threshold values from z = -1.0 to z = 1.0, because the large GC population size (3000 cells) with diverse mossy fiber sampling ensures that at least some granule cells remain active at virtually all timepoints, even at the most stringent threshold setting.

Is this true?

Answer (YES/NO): NO